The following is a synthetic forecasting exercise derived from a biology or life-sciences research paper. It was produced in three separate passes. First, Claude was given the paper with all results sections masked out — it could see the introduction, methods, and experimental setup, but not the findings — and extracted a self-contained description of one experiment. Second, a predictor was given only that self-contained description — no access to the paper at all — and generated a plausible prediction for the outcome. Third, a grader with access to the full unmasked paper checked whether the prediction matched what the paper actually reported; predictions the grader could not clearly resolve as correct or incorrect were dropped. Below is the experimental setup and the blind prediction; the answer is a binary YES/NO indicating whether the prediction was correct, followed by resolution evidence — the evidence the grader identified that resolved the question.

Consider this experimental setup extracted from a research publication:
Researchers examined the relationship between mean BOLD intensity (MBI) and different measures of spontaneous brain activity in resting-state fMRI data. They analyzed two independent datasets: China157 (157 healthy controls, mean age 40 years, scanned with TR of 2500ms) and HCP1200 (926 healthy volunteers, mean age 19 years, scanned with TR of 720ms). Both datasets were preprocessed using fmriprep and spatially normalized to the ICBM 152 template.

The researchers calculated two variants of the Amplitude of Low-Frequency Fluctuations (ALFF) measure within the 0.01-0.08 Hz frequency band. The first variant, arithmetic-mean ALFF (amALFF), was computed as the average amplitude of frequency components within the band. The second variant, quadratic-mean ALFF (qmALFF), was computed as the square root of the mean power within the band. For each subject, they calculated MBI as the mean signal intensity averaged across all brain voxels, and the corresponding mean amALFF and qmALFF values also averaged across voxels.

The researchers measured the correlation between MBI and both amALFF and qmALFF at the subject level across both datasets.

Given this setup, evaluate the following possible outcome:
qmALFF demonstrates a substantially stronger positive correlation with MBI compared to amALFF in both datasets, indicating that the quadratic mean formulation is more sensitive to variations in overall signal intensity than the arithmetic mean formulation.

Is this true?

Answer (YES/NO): NO